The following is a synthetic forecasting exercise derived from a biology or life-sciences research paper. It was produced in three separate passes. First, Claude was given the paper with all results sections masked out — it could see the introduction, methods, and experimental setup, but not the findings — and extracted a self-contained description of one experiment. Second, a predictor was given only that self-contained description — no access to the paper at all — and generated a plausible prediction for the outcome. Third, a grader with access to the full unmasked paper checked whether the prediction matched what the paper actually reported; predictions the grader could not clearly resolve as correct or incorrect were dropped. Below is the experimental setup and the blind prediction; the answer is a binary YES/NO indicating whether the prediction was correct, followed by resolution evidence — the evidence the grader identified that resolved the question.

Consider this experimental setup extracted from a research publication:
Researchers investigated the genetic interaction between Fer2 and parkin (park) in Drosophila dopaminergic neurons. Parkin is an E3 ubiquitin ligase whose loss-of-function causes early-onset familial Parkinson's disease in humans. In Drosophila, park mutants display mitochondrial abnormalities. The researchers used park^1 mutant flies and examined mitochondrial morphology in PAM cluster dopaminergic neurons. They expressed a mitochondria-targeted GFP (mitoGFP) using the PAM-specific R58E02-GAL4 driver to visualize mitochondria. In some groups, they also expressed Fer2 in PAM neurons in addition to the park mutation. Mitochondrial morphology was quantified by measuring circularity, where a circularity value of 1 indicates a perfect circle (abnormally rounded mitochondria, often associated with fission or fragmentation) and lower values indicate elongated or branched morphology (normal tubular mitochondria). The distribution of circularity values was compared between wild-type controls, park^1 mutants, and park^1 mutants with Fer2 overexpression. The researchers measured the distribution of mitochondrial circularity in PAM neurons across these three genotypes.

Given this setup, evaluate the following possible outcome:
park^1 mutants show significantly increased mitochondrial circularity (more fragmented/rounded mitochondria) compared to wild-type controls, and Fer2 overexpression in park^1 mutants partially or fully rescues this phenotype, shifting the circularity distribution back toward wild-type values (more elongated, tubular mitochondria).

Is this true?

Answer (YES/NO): YES